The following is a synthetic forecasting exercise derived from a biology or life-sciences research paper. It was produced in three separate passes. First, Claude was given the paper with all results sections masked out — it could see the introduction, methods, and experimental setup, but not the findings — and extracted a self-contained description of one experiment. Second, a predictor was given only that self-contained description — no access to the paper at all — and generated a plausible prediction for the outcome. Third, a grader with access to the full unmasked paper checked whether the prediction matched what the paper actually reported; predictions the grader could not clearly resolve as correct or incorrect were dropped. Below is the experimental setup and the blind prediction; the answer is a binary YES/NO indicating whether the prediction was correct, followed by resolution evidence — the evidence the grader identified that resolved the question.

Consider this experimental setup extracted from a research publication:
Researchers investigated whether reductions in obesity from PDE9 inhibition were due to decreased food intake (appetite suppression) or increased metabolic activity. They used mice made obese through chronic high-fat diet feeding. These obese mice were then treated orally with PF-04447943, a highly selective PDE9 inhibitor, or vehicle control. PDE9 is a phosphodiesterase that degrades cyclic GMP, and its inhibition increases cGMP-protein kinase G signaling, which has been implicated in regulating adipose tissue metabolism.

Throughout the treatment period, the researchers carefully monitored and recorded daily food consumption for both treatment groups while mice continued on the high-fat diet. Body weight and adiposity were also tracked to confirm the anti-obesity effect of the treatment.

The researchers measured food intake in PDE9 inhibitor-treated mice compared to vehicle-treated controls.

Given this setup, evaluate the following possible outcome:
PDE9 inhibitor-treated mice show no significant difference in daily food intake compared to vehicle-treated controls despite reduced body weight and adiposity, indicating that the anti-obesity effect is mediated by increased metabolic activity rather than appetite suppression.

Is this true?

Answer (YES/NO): YES